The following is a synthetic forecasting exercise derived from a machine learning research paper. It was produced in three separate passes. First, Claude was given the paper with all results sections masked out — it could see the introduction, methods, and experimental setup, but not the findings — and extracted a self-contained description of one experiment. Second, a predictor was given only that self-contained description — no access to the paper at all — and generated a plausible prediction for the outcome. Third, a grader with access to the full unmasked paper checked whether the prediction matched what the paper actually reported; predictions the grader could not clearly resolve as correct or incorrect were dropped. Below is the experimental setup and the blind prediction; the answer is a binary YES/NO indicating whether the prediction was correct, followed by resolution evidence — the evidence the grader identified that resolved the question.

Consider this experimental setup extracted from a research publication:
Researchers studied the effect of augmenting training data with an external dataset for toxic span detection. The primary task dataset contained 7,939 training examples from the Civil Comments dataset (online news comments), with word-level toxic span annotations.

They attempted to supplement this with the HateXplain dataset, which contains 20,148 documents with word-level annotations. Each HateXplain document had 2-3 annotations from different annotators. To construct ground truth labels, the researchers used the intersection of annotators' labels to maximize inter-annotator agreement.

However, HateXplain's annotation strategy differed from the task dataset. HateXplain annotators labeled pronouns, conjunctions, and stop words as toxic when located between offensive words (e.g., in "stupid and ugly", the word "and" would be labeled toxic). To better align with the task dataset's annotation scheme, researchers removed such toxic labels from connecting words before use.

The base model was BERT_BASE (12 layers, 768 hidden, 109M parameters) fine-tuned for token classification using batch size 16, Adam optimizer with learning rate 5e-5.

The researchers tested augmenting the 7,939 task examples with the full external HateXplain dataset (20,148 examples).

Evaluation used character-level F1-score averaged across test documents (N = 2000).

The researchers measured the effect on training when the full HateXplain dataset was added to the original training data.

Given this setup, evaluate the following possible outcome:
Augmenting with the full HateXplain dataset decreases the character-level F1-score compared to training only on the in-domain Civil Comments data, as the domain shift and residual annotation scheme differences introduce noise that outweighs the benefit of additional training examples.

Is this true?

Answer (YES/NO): YES